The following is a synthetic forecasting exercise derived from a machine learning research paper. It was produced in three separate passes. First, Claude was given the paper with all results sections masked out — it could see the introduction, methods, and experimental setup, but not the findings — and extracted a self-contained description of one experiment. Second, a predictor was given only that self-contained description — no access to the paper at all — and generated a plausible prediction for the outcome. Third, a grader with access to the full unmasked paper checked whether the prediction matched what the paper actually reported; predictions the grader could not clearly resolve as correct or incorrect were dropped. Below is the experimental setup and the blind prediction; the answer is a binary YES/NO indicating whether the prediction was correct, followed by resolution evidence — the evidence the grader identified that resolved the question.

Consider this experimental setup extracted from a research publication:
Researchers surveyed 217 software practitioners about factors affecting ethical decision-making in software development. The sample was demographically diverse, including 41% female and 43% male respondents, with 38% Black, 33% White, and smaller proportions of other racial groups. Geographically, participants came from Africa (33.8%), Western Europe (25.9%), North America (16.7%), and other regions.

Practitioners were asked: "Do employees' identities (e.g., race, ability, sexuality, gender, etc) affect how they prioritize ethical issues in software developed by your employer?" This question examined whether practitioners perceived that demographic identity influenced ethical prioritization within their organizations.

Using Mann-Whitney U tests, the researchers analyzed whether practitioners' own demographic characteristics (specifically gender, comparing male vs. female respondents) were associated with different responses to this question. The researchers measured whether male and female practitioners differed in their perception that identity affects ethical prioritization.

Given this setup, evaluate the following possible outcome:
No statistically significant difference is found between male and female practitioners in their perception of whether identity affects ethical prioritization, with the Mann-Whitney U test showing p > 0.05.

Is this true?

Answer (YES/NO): YES